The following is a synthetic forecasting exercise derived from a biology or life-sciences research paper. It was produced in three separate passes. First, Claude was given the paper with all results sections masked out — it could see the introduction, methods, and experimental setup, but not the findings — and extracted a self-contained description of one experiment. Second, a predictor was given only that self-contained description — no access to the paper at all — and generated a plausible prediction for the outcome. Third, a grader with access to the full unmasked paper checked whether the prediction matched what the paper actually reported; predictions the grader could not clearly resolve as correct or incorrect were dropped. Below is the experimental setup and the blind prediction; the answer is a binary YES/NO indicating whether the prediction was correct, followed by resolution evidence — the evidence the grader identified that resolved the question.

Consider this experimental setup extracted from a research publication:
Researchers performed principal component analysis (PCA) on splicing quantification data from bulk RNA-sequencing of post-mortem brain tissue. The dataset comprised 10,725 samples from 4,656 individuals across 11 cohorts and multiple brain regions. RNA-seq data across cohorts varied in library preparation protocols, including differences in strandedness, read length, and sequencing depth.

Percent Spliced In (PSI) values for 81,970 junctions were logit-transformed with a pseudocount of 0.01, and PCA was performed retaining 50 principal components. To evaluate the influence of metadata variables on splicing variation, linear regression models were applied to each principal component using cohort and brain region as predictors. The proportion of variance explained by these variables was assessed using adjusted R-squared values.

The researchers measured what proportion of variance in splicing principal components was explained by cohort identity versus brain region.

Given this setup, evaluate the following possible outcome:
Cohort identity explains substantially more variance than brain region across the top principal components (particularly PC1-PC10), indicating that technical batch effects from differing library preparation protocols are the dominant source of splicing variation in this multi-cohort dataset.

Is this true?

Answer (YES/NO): NO